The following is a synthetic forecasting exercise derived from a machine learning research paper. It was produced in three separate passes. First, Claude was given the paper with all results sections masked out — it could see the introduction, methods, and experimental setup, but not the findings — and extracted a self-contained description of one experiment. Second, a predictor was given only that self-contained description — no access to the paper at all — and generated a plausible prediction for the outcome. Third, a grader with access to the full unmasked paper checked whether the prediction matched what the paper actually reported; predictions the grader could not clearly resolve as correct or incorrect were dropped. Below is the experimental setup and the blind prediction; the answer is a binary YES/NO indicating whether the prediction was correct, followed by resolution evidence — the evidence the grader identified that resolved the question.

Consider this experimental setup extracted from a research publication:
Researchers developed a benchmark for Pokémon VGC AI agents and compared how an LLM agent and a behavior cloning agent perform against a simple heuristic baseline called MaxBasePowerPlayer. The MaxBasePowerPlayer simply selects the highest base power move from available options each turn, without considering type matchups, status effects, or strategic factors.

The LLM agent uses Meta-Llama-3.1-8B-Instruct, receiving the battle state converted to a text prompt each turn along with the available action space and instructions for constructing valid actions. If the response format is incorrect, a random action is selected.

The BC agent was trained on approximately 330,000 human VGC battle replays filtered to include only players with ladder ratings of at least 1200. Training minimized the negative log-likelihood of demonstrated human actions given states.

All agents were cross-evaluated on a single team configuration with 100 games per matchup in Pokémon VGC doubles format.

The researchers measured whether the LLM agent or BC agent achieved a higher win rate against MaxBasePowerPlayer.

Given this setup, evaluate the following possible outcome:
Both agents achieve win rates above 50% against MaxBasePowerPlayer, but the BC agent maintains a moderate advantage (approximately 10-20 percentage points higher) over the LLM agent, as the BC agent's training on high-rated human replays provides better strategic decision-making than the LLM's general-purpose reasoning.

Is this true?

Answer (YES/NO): NO